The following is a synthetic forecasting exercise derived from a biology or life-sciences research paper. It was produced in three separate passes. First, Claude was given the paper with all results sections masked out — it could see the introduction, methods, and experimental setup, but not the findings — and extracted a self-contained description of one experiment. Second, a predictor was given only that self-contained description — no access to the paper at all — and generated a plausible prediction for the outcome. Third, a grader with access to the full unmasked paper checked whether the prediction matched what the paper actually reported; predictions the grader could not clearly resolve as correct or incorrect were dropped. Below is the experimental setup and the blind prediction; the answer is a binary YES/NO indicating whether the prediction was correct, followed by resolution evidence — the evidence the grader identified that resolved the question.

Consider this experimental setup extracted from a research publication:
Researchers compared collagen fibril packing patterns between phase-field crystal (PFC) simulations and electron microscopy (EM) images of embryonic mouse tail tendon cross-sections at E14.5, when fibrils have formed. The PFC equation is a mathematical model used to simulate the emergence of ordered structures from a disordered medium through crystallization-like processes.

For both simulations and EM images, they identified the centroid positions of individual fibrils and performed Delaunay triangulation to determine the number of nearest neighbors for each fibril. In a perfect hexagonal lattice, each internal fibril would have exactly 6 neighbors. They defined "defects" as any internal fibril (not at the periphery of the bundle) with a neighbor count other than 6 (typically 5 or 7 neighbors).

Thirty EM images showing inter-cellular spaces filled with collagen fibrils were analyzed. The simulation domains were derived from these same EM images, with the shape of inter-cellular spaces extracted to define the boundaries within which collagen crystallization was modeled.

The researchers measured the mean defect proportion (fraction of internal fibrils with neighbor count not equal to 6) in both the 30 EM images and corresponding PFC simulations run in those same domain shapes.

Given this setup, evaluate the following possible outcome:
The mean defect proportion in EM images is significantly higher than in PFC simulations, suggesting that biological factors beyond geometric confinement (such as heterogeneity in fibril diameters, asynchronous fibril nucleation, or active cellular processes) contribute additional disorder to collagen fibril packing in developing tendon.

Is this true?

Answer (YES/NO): YES